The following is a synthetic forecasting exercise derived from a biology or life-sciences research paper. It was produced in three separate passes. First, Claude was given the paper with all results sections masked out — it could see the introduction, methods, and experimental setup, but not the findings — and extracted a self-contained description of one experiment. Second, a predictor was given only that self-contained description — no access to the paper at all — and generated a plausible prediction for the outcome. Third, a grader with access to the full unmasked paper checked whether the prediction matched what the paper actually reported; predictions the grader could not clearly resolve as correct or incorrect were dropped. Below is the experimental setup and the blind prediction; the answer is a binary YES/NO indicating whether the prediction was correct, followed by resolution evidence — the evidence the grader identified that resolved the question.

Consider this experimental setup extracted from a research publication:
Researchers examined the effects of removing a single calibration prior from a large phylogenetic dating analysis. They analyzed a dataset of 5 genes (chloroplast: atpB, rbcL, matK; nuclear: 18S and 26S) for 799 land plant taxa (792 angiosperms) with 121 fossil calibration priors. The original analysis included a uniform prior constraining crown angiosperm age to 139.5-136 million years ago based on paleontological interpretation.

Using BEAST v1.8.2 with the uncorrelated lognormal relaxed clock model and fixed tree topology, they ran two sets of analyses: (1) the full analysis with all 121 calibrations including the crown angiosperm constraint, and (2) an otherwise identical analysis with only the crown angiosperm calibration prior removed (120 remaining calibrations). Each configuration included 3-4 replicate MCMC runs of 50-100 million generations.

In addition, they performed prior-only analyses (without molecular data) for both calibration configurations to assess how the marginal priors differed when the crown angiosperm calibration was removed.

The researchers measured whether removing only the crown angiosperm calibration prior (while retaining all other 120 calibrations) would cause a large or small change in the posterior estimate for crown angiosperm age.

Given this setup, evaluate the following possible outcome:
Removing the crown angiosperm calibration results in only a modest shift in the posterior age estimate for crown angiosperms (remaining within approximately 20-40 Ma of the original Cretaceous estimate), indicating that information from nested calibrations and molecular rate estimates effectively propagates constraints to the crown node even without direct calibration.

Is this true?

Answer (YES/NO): NO